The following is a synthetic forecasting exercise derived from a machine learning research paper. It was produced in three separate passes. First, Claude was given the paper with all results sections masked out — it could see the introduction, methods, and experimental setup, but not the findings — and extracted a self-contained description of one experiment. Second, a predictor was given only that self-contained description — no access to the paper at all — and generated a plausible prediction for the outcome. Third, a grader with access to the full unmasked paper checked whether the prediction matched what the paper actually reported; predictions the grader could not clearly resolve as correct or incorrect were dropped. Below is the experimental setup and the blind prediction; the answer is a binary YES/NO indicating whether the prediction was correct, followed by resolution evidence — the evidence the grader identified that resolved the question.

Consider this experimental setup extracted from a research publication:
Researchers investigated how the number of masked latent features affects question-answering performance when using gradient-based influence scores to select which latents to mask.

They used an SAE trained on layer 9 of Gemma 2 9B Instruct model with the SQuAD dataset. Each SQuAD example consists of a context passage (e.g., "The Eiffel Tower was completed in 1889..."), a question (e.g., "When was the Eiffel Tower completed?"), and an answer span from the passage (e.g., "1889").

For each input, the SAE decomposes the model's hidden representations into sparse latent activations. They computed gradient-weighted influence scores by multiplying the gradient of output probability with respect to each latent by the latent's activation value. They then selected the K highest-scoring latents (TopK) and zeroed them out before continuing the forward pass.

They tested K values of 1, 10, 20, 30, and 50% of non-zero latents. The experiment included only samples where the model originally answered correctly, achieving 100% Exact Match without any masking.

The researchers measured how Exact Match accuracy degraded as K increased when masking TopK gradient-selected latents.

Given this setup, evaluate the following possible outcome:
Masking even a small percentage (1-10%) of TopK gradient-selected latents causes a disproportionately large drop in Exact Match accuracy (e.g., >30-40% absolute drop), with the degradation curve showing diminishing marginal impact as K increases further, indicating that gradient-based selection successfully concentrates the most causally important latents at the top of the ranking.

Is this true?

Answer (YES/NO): NO